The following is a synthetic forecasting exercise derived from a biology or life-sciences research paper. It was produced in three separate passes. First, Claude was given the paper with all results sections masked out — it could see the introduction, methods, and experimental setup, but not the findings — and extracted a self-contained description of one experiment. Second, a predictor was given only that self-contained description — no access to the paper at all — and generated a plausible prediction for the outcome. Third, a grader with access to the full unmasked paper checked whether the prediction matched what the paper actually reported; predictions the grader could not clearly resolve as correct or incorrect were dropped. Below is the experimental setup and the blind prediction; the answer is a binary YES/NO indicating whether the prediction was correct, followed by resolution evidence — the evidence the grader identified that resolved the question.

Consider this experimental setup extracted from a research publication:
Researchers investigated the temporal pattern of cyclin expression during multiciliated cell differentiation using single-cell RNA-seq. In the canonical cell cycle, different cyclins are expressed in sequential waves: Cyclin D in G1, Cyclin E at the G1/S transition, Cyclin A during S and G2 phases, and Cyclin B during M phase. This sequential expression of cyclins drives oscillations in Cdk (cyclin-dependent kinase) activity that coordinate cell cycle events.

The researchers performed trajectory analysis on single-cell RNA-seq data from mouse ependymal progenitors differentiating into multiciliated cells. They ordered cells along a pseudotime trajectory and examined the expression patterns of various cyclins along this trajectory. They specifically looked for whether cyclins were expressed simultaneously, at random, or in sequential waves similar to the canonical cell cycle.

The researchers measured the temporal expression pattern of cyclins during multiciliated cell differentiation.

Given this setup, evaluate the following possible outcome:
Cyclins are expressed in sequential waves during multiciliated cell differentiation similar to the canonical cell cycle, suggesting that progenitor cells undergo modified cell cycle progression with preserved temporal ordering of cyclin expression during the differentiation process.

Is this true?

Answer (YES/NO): YES